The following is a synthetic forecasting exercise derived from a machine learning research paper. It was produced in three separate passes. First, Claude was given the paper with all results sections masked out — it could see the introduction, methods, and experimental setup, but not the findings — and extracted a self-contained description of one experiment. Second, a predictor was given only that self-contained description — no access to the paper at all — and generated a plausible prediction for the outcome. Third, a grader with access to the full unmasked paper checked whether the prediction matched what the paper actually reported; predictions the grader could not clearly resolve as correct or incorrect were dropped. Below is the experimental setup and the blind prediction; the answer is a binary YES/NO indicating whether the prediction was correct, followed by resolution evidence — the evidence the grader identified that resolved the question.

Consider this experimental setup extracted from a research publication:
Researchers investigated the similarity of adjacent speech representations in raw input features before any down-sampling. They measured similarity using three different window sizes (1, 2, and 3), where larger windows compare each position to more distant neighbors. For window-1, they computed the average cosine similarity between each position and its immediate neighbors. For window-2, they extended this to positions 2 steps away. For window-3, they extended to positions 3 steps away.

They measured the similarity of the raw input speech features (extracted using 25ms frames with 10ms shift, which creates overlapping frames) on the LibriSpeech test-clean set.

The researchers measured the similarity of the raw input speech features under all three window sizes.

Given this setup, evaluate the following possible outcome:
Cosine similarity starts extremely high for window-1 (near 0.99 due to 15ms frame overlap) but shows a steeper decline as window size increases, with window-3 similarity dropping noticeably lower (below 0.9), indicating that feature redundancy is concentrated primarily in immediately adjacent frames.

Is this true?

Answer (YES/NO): NO